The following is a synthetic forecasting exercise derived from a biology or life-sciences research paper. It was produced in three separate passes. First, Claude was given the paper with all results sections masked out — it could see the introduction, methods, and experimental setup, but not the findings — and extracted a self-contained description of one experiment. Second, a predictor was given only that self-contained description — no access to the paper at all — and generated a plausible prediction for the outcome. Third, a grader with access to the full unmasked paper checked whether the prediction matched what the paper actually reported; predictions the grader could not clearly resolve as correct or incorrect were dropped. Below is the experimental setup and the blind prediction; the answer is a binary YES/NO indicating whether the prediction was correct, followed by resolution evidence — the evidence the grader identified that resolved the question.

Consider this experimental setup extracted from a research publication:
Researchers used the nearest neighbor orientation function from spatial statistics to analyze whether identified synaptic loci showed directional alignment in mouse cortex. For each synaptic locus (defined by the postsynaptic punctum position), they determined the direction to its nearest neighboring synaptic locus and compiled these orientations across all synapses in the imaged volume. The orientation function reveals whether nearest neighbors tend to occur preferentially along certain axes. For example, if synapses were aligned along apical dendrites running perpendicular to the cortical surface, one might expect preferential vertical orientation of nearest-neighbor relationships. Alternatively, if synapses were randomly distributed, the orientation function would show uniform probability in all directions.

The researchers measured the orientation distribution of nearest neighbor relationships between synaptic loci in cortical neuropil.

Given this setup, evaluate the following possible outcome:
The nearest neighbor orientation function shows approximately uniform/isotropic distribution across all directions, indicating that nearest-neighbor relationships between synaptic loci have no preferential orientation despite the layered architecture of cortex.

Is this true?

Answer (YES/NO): NO